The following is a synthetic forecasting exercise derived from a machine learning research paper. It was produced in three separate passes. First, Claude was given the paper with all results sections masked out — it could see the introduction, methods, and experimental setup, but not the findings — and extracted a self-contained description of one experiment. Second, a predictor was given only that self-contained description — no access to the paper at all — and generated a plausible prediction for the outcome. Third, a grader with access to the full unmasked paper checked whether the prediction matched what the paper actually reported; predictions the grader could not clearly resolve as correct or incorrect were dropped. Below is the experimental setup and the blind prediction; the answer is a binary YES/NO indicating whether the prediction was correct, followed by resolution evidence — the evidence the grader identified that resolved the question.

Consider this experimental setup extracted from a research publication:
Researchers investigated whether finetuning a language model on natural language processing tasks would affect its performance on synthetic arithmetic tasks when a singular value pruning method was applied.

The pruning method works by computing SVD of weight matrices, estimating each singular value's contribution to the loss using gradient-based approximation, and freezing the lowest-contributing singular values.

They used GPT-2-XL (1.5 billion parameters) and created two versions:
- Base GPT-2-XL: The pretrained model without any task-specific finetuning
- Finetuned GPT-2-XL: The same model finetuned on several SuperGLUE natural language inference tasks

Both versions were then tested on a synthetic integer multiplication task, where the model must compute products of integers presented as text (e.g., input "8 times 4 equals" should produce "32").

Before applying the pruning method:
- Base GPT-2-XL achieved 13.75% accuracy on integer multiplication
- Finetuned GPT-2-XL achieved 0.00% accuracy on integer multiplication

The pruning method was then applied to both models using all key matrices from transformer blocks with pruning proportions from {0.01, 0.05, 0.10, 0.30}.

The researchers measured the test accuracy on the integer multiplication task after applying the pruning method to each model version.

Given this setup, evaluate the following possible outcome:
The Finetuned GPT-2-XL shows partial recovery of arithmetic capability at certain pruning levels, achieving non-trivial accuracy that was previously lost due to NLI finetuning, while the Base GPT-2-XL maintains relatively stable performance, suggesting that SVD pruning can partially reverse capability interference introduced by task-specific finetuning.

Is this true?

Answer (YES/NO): NO